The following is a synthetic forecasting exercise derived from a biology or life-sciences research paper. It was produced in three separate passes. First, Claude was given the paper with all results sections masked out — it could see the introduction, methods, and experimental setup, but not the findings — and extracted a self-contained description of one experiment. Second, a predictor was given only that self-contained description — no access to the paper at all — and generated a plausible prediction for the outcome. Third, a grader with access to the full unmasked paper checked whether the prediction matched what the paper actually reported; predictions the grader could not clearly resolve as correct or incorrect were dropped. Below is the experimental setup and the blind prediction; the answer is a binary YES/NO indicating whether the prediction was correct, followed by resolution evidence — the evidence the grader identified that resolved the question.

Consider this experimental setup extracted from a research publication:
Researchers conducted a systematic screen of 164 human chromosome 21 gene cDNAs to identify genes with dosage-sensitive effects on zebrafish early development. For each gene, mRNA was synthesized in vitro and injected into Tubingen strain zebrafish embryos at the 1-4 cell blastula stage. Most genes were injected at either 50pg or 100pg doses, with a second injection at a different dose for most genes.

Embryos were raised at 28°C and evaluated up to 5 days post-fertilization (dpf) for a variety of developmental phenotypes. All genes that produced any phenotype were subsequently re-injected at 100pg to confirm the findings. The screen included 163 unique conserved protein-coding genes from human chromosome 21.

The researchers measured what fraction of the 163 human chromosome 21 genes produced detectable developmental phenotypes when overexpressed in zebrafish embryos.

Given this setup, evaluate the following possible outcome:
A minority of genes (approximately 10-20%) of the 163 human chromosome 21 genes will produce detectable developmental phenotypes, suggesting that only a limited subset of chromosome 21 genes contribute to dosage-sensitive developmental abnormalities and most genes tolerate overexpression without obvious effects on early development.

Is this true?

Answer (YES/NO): YES